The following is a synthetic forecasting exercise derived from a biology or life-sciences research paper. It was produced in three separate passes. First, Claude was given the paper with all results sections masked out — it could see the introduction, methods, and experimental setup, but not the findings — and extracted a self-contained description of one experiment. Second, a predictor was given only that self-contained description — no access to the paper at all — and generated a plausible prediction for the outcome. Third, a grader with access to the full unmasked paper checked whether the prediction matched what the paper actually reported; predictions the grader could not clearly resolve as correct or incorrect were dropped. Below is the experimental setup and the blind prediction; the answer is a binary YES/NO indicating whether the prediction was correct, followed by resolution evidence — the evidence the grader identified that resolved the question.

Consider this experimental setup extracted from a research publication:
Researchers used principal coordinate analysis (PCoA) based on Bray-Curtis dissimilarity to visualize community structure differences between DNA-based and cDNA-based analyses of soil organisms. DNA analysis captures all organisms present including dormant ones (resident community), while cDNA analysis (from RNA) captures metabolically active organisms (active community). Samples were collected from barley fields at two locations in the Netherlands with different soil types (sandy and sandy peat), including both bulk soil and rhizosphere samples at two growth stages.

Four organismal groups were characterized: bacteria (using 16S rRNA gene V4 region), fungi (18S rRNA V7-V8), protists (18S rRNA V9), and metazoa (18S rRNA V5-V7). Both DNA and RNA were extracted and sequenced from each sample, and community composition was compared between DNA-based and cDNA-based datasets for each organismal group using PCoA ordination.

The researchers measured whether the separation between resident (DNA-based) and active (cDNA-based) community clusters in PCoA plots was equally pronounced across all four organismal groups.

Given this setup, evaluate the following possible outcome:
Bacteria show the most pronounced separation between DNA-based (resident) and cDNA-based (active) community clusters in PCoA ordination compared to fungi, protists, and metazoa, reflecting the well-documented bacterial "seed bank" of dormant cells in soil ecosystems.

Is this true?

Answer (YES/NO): NO